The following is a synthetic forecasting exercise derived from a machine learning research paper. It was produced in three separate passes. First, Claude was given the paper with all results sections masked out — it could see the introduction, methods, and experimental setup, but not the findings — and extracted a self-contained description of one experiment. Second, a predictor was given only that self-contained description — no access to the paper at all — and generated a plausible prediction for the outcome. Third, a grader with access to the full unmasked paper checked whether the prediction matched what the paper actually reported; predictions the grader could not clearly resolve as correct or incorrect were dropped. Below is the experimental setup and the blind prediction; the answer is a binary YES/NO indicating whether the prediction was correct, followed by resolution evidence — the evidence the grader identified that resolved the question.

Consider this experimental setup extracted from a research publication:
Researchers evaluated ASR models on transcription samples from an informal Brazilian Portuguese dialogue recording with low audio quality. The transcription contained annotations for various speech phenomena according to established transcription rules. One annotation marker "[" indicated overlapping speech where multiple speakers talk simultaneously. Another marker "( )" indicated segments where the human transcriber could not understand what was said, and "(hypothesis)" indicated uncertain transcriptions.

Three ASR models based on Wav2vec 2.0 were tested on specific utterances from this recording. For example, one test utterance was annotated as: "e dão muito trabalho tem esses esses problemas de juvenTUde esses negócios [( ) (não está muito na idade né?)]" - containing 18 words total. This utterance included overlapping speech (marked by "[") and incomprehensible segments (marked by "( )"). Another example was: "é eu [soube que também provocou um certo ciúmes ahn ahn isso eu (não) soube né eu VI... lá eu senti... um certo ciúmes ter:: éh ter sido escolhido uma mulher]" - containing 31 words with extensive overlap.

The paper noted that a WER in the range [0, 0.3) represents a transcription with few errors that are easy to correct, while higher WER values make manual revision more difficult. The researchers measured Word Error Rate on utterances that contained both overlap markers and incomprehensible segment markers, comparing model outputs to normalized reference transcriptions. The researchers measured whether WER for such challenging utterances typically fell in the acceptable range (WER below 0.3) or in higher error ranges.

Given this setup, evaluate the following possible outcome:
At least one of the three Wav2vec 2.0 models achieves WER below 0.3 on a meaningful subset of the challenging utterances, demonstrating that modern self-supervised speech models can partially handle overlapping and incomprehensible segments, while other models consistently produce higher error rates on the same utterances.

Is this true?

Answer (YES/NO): NO